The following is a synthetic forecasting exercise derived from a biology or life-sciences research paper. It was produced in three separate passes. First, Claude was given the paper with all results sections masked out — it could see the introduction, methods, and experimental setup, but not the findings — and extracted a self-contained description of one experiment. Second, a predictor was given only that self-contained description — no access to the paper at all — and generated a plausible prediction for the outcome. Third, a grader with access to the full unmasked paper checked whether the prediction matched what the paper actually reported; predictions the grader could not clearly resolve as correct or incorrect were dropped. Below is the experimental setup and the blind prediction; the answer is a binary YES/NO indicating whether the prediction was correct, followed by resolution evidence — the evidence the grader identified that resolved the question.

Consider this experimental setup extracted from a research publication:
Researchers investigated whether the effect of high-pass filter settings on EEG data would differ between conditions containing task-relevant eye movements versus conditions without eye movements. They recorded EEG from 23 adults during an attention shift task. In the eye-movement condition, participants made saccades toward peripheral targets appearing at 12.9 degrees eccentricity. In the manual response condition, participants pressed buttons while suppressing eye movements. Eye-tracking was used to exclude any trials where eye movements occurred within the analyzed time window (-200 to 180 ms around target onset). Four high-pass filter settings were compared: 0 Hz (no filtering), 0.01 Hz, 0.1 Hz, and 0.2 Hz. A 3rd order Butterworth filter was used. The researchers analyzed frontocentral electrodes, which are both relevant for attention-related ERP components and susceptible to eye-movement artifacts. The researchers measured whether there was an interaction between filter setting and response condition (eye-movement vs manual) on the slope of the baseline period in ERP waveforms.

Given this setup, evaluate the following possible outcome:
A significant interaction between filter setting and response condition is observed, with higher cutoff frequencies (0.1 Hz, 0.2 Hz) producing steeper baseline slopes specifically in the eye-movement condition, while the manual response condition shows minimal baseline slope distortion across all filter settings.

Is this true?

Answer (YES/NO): NO